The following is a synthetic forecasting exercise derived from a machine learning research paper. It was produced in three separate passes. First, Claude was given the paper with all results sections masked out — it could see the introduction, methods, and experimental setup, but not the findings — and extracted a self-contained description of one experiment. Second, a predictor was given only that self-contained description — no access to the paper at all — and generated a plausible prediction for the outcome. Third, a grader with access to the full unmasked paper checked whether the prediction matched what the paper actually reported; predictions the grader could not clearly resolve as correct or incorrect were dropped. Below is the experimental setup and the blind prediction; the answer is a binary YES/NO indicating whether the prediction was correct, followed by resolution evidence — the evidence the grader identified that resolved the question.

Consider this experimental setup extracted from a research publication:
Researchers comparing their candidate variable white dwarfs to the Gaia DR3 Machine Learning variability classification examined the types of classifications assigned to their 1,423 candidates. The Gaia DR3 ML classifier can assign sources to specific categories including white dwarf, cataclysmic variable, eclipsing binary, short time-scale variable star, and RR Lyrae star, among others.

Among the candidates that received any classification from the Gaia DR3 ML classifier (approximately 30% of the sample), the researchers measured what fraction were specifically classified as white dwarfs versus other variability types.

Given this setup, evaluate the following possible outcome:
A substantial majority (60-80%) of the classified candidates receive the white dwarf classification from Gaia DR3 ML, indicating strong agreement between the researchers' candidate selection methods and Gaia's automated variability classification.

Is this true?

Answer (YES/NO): NO